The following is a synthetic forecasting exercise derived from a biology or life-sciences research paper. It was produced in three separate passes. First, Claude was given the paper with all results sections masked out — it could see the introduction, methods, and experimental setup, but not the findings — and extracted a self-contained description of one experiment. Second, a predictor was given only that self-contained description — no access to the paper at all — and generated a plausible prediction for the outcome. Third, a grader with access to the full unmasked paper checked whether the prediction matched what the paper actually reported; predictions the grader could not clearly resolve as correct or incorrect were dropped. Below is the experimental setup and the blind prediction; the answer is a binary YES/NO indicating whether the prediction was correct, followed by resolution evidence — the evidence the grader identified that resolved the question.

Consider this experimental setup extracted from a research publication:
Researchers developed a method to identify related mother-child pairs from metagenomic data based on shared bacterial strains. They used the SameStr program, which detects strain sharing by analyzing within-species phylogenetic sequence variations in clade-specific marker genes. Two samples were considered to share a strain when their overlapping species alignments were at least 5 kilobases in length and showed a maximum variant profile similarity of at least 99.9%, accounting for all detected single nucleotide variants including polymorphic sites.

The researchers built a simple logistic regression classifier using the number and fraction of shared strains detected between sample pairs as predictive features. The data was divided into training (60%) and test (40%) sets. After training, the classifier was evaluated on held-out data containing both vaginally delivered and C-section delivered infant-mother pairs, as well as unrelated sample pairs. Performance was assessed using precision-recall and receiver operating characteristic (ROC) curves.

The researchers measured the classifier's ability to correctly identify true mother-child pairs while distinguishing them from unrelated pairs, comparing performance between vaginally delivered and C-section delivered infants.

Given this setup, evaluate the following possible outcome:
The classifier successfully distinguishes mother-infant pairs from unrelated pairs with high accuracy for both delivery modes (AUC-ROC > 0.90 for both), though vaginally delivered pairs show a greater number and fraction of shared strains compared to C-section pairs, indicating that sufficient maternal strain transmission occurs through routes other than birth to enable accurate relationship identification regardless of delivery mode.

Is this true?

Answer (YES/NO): NO